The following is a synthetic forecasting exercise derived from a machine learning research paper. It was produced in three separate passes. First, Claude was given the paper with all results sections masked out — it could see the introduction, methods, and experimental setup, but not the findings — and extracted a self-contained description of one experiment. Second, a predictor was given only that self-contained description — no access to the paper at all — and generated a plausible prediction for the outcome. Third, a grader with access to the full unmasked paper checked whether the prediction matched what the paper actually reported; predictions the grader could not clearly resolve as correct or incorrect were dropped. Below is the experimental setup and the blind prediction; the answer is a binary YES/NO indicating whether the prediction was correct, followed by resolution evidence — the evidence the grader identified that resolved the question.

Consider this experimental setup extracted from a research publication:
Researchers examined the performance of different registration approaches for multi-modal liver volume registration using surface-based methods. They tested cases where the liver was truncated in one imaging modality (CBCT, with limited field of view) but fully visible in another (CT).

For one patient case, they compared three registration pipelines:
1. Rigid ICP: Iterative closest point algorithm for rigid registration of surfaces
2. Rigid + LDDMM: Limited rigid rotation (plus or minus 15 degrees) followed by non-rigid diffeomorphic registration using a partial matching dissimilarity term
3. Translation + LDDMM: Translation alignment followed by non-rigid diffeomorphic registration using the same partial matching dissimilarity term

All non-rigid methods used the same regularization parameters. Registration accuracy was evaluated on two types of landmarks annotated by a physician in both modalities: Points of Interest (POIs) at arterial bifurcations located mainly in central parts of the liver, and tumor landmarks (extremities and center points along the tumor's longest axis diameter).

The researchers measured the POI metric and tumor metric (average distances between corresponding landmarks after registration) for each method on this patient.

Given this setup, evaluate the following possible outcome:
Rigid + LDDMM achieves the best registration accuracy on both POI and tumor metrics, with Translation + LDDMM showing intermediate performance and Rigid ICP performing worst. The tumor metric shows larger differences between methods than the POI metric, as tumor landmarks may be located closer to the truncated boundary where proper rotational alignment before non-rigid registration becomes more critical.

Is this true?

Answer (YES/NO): NO